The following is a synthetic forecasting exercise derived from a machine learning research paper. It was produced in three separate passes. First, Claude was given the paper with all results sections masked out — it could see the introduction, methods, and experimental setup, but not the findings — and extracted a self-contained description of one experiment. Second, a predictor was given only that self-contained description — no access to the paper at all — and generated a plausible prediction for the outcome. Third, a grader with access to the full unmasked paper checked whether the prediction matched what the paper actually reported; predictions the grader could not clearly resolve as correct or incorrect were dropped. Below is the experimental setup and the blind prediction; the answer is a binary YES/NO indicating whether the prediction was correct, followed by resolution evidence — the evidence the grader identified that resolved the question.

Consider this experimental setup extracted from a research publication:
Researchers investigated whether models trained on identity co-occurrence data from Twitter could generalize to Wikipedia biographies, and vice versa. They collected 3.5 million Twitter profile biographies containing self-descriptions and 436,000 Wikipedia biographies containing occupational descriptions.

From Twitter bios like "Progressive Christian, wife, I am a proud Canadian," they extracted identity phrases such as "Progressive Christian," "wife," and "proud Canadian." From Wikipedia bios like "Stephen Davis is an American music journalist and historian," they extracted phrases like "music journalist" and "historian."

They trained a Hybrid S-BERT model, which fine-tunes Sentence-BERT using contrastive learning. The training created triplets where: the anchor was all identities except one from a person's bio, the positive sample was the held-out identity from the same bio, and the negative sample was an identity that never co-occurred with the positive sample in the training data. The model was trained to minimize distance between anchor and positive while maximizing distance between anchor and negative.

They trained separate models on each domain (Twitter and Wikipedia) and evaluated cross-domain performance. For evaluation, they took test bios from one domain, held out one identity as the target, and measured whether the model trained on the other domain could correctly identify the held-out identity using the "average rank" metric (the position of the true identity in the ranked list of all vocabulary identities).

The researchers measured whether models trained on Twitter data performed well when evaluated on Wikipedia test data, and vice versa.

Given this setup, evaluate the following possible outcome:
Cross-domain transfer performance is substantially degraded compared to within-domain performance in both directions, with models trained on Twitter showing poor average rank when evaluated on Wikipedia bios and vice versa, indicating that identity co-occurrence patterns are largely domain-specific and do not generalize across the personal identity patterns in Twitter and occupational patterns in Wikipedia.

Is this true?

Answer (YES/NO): YES